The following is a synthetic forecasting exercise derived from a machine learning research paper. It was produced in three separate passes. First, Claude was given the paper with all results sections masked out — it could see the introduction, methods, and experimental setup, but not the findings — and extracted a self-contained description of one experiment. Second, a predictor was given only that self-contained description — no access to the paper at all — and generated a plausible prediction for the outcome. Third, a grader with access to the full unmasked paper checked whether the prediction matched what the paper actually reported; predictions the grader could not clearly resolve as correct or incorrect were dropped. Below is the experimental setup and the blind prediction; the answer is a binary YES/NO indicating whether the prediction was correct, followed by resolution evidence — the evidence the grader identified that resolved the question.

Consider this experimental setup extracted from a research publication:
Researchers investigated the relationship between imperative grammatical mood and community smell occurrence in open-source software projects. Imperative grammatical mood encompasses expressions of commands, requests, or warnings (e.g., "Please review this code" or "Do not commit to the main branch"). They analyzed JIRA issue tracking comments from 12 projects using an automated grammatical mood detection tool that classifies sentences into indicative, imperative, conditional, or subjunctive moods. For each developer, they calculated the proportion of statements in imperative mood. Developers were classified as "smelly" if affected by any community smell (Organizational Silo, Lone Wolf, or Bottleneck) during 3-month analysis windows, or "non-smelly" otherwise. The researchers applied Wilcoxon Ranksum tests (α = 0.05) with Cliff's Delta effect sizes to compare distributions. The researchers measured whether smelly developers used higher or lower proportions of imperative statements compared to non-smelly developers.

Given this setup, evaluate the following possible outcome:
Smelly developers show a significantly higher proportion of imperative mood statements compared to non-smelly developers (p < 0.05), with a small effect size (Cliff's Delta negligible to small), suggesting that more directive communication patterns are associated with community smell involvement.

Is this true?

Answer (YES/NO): NO